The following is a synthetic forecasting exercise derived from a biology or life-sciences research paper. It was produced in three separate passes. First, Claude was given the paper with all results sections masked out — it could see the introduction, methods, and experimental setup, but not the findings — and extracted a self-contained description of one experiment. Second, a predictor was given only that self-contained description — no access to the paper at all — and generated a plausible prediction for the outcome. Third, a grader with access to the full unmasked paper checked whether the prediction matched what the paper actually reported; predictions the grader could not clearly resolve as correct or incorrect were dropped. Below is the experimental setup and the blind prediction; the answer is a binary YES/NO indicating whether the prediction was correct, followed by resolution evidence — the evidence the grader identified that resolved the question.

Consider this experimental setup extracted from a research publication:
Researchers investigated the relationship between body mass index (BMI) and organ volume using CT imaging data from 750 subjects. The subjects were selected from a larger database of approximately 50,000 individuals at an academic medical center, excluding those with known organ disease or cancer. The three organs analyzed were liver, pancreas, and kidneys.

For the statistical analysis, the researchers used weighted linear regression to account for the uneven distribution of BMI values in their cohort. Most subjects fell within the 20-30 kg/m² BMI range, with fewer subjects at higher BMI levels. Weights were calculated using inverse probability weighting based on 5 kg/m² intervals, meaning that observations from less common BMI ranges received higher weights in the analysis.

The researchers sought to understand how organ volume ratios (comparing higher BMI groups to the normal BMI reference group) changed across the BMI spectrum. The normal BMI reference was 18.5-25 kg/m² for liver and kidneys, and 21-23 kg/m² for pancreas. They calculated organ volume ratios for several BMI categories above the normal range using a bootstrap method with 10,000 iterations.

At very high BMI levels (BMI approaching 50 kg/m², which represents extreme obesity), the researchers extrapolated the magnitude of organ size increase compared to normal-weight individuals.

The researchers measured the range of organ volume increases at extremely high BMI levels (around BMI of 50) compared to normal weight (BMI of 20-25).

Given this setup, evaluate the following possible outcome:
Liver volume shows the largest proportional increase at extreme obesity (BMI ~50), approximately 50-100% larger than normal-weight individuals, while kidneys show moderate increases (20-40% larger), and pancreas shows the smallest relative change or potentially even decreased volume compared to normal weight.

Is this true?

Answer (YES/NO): NO